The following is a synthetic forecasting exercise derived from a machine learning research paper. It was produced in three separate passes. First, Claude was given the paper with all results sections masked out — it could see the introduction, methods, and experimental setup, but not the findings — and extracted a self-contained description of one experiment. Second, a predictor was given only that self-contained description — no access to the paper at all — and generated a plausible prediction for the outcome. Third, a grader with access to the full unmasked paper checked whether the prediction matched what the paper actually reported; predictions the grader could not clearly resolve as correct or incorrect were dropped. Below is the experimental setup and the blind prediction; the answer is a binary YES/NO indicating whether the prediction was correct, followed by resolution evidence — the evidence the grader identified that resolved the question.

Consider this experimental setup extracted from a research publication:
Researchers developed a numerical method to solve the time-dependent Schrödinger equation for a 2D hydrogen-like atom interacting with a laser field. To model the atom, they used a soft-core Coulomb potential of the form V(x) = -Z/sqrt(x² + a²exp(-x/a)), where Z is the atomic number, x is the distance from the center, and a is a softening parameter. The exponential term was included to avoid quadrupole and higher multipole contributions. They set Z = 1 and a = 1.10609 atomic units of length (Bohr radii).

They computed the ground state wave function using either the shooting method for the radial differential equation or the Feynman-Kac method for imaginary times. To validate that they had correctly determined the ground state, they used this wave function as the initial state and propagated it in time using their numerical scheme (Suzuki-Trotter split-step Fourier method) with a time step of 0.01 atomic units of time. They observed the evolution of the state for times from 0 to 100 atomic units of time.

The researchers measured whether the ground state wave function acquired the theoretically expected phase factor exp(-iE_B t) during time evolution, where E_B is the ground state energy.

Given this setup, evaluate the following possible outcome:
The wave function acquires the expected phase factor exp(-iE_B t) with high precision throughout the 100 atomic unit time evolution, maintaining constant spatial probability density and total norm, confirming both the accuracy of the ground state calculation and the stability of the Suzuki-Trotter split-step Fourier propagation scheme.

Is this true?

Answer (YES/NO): YES